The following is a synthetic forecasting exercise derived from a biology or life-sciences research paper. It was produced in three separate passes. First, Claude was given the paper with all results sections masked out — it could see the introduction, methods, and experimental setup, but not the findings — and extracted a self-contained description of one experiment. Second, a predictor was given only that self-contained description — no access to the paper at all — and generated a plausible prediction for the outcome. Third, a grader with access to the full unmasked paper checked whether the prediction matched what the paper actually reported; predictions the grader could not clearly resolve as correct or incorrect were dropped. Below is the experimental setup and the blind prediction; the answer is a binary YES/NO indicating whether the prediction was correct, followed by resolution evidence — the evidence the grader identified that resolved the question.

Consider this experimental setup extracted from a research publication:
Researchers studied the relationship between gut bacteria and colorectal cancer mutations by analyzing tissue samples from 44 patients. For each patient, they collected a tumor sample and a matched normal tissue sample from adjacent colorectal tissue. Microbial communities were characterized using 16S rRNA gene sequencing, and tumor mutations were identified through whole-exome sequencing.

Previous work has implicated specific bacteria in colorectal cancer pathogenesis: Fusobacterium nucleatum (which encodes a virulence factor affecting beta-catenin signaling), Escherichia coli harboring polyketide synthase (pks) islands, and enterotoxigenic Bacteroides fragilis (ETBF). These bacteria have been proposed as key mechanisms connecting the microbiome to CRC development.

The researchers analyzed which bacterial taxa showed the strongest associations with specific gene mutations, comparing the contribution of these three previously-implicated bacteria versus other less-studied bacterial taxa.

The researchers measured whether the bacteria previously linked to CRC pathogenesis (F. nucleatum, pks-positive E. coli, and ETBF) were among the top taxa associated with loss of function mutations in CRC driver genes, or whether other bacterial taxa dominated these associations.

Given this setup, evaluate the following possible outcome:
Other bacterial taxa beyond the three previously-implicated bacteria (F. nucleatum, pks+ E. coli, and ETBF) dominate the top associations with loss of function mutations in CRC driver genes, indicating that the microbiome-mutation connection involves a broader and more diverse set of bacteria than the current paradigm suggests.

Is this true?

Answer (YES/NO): YES